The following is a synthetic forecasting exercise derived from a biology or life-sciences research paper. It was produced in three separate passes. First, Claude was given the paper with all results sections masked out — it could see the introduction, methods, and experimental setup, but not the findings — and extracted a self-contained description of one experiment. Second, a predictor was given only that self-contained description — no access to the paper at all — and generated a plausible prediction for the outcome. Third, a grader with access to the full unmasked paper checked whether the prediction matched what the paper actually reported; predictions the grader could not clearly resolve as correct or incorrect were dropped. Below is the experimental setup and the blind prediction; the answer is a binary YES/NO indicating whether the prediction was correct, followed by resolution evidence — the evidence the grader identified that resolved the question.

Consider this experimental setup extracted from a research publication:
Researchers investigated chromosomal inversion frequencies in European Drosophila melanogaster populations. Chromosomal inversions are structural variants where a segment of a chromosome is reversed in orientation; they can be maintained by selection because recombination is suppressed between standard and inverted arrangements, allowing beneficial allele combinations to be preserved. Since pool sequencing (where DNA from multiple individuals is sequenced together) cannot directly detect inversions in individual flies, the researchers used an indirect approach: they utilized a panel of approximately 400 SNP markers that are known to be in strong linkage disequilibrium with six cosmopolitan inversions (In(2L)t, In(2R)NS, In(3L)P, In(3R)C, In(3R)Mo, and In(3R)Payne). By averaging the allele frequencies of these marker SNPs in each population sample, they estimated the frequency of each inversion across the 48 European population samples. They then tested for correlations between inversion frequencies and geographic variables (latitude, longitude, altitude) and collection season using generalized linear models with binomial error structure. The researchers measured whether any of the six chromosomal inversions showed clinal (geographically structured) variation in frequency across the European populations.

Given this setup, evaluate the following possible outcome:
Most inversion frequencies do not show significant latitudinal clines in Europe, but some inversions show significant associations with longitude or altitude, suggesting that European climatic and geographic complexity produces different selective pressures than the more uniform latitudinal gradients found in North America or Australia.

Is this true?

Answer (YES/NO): NO